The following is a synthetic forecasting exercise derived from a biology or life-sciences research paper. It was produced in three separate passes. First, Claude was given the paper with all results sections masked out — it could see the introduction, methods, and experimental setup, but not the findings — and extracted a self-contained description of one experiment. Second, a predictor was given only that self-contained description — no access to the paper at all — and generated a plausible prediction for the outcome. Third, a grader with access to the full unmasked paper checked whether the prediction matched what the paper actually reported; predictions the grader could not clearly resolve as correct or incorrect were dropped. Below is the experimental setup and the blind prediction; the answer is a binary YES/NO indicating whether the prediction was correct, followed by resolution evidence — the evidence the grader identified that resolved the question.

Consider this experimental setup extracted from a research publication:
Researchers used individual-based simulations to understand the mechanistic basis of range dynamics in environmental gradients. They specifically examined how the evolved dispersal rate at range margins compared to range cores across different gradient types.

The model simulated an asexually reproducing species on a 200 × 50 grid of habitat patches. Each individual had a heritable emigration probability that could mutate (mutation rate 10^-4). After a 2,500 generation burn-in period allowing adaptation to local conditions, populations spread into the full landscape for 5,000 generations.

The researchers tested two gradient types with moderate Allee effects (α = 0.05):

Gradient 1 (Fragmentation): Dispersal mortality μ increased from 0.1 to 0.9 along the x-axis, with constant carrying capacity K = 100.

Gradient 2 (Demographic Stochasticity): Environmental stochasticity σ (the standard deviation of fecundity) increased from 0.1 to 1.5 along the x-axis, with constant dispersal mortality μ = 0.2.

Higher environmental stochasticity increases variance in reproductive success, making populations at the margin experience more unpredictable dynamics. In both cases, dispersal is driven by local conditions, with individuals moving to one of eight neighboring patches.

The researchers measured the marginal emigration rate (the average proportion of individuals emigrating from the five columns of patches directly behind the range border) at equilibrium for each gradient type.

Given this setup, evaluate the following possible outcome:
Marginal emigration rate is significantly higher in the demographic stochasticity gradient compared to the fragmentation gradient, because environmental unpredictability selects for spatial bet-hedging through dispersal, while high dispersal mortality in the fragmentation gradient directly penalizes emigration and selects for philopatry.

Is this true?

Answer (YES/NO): YES